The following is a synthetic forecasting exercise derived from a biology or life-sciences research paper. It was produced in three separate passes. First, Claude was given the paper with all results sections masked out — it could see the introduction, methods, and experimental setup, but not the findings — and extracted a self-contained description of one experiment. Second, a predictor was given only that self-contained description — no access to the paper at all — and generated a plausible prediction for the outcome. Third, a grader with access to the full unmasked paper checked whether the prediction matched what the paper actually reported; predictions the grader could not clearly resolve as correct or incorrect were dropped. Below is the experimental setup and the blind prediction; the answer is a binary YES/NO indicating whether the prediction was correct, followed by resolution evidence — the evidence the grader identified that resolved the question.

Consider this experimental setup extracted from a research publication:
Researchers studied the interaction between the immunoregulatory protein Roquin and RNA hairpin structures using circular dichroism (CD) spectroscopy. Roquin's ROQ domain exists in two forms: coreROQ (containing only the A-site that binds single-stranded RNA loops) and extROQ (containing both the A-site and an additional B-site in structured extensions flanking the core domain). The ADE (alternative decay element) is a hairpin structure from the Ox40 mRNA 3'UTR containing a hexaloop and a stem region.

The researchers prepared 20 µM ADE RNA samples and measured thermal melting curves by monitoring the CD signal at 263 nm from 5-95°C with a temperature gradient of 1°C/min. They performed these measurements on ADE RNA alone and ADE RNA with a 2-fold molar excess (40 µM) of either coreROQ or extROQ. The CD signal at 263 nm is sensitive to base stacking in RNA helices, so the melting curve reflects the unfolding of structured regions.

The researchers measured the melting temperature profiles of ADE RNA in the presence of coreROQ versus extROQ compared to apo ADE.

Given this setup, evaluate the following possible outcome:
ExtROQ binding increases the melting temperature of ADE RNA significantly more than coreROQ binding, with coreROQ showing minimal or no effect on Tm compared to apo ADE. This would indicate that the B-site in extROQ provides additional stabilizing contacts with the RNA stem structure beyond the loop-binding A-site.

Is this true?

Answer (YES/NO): NO